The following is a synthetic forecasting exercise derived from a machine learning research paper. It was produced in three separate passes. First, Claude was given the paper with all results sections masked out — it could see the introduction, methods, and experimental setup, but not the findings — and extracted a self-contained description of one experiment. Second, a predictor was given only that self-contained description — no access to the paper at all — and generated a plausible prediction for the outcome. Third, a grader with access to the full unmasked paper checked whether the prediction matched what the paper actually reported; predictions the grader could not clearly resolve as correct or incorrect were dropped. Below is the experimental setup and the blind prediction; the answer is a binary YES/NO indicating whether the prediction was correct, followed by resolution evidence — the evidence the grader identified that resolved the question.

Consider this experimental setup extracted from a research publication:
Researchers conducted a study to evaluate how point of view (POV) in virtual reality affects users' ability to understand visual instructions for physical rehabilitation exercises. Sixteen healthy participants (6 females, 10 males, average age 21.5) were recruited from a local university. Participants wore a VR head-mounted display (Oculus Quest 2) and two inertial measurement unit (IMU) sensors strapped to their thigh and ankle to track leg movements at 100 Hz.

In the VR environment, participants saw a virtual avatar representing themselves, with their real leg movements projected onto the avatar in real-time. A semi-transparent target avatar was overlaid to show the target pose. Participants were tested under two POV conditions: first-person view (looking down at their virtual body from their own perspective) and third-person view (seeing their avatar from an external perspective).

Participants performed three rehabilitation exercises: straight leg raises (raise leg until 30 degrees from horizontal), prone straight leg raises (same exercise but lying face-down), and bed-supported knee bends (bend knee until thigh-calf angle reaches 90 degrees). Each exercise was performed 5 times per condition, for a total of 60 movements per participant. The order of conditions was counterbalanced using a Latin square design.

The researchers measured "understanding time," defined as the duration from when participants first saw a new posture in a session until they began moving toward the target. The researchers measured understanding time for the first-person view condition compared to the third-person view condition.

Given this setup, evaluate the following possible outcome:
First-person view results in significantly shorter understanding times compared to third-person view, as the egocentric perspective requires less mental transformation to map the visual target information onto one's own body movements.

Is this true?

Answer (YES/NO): NO